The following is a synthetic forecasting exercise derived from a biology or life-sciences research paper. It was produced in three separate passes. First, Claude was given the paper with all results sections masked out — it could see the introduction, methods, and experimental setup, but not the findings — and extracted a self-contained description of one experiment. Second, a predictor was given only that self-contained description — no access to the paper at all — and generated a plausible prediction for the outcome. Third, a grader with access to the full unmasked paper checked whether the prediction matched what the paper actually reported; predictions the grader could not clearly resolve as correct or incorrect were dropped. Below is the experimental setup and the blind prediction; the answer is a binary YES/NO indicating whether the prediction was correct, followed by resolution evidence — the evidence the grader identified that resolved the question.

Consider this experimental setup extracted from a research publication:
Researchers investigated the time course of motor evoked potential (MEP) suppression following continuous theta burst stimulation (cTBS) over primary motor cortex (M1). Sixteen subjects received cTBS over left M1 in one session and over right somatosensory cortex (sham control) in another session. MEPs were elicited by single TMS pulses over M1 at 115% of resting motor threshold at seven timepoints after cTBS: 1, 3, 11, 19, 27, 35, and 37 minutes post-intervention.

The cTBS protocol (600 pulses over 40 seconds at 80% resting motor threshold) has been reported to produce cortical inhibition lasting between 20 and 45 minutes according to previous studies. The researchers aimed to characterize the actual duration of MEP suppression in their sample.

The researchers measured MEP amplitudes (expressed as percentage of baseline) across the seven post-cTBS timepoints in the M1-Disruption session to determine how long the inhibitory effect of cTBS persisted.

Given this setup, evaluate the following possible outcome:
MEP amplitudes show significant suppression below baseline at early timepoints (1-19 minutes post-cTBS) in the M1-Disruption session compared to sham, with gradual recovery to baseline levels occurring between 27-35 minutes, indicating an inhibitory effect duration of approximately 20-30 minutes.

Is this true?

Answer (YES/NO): NO